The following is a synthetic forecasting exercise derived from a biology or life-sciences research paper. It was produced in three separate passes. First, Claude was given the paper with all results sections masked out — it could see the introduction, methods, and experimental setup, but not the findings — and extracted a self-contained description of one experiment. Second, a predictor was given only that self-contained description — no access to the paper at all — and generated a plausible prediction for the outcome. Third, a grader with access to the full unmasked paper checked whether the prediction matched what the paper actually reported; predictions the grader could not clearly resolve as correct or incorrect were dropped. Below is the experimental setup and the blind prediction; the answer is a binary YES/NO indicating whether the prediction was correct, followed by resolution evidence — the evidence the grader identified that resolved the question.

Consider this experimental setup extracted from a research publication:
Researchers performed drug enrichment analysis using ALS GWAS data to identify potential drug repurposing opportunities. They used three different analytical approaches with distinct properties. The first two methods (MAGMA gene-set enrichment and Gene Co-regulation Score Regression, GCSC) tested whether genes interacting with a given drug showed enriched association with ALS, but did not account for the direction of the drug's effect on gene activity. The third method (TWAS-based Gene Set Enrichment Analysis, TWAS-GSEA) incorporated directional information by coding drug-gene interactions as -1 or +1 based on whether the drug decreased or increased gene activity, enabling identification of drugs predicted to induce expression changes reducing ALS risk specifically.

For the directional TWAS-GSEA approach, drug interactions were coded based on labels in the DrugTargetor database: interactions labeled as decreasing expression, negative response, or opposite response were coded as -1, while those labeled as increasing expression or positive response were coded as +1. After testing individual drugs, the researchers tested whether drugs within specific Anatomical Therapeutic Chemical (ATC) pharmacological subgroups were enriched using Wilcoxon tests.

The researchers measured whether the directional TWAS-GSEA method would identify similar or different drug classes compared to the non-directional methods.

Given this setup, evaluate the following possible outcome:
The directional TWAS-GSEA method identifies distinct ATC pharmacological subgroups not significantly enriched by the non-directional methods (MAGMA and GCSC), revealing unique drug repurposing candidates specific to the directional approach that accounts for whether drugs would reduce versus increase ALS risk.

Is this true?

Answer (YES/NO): YES